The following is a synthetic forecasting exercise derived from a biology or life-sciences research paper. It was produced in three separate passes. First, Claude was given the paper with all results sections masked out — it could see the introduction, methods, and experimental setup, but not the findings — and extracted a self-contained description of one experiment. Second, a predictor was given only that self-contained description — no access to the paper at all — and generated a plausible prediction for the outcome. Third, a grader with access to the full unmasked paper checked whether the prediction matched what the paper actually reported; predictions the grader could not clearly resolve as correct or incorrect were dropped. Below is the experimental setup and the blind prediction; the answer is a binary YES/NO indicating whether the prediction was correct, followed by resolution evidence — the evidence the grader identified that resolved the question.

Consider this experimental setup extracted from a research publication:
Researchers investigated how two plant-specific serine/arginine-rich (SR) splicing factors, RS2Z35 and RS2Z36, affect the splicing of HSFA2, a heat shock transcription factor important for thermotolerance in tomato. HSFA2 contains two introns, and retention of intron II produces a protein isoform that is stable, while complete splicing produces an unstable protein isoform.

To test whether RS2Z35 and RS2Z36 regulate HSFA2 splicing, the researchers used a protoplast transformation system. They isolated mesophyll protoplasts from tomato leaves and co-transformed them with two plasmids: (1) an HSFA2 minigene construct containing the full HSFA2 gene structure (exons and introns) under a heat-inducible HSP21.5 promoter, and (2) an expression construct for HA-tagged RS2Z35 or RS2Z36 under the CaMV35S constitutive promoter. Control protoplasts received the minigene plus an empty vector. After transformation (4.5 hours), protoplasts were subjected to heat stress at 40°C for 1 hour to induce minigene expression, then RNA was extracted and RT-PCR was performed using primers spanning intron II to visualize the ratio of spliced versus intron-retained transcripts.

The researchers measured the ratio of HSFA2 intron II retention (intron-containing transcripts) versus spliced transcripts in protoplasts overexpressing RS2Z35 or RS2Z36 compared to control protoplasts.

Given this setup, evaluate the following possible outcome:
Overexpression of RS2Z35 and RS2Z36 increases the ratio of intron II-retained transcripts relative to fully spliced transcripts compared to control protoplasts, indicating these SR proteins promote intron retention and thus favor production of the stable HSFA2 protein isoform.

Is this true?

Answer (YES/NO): YES